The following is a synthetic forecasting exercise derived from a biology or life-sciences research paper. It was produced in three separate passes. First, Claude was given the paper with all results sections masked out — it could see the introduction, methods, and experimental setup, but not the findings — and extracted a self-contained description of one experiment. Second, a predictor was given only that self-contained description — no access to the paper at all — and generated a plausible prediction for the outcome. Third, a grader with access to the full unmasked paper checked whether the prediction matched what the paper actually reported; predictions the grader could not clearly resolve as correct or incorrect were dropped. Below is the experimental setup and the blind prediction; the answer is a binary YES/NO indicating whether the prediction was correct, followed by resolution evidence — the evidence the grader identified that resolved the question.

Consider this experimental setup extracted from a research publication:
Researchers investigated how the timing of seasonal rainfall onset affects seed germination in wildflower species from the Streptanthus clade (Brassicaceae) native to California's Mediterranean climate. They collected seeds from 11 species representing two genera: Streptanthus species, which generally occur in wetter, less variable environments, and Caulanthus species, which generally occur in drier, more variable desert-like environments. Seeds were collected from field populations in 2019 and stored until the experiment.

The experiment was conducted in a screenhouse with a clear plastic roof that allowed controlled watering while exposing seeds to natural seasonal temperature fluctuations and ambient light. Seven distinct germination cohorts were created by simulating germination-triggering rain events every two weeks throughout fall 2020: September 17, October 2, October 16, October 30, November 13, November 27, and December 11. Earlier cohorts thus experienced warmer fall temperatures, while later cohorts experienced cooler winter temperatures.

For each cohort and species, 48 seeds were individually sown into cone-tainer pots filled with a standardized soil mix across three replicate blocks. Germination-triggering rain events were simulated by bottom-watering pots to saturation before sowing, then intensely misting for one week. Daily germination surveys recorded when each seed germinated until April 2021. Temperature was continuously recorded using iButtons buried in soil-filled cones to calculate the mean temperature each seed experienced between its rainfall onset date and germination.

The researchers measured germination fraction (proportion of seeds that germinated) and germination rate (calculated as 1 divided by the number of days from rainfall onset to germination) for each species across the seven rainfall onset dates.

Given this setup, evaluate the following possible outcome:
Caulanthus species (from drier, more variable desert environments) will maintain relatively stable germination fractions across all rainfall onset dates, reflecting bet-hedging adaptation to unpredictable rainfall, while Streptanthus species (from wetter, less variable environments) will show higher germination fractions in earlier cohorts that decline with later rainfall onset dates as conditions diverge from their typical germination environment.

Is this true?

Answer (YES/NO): NO